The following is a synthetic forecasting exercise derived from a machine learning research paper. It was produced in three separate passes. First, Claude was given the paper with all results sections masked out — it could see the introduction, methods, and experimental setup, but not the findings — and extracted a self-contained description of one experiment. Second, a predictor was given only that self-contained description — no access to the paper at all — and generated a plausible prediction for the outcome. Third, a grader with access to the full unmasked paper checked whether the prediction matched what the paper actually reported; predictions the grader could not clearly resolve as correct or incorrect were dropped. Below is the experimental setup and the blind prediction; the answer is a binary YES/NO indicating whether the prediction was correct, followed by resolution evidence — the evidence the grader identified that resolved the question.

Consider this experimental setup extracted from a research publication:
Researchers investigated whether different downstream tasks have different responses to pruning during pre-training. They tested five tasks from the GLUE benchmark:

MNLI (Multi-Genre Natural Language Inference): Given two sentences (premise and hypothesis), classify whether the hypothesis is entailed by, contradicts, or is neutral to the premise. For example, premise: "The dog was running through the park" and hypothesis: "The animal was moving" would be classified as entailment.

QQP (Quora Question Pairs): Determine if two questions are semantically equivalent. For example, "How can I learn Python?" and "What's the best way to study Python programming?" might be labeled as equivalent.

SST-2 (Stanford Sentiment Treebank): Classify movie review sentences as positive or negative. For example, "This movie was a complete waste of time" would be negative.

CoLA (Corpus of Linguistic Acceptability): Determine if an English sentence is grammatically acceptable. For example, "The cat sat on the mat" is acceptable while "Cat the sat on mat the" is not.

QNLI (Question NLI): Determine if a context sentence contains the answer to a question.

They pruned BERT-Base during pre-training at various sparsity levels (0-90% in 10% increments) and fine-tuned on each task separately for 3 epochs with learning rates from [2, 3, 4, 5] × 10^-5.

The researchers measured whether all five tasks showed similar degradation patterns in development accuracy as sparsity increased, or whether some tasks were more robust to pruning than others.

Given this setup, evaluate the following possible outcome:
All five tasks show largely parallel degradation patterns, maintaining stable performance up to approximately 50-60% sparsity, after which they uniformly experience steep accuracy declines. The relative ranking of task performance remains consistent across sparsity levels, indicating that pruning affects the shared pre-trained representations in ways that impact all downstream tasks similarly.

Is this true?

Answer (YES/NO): NO